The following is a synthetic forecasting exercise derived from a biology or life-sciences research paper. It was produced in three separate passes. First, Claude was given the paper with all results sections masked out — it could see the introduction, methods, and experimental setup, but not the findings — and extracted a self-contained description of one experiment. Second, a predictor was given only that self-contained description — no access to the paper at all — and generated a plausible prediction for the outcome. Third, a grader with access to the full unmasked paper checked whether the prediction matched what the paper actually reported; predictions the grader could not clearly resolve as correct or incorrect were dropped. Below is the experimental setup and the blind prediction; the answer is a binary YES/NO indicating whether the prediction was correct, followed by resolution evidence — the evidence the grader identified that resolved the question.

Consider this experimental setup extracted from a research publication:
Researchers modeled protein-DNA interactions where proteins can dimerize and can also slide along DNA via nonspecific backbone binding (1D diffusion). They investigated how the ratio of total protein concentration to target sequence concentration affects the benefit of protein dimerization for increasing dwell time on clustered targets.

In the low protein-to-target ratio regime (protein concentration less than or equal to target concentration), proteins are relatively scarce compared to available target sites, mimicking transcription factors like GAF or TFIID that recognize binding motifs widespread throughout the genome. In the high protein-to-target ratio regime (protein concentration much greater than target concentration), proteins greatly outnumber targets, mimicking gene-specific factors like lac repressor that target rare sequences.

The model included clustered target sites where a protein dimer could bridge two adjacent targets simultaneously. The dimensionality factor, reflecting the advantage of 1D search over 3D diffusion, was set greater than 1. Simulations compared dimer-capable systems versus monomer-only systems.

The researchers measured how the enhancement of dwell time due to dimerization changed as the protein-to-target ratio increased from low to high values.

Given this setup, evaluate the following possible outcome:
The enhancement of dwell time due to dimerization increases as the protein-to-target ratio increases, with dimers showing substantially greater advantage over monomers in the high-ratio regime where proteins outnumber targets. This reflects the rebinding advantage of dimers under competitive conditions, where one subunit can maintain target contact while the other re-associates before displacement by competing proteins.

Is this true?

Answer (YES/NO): NO